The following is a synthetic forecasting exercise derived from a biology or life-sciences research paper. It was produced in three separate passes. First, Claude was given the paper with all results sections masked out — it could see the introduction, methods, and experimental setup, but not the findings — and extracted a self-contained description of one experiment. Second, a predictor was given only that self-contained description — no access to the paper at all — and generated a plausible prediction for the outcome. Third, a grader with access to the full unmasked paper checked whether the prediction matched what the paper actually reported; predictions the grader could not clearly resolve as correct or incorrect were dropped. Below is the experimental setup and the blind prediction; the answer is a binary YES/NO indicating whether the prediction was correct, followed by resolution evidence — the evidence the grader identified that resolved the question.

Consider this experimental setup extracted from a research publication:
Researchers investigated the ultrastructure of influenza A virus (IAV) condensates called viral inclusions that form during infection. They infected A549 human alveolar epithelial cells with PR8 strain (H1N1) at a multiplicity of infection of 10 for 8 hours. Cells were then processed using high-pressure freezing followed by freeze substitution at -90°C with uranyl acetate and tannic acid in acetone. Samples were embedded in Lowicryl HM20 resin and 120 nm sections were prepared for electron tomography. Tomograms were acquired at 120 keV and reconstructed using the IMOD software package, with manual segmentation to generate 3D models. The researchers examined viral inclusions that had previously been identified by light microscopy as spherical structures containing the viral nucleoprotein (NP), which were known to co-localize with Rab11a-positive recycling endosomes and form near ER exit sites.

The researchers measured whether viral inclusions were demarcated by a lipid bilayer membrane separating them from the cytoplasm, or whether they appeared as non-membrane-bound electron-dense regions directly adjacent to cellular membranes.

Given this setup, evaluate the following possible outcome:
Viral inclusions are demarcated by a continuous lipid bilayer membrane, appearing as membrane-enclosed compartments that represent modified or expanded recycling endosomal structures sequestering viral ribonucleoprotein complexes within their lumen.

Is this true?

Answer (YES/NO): NO